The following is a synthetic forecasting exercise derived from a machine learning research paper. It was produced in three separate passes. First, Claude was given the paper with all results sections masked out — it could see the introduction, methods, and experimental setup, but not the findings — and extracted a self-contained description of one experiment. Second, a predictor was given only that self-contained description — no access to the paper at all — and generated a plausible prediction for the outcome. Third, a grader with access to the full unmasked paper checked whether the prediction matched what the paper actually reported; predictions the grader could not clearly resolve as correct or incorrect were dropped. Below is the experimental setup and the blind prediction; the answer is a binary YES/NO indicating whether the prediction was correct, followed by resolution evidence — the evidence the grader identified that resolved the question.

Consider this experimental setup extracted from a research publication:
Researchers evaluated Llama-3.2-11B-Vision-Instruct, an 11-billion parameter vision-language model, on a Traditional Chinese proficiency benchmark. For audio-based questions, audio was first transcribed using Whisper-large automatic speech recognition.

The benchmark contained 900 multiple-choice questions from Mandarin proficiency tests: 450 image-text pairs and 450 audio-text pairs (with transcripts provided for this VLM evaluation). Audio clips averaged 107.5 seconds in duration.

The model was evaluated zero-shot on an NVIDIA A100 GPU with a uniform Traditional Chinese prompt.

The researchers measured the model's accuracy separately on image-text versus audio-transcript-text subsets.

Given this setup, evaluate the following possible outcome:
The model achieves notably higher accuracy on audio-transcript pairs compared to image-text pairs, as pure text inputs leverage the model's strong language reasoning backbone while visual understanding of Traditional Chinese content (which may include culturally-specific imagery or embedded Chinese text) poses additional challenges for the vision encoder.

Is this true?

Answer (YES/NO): YES